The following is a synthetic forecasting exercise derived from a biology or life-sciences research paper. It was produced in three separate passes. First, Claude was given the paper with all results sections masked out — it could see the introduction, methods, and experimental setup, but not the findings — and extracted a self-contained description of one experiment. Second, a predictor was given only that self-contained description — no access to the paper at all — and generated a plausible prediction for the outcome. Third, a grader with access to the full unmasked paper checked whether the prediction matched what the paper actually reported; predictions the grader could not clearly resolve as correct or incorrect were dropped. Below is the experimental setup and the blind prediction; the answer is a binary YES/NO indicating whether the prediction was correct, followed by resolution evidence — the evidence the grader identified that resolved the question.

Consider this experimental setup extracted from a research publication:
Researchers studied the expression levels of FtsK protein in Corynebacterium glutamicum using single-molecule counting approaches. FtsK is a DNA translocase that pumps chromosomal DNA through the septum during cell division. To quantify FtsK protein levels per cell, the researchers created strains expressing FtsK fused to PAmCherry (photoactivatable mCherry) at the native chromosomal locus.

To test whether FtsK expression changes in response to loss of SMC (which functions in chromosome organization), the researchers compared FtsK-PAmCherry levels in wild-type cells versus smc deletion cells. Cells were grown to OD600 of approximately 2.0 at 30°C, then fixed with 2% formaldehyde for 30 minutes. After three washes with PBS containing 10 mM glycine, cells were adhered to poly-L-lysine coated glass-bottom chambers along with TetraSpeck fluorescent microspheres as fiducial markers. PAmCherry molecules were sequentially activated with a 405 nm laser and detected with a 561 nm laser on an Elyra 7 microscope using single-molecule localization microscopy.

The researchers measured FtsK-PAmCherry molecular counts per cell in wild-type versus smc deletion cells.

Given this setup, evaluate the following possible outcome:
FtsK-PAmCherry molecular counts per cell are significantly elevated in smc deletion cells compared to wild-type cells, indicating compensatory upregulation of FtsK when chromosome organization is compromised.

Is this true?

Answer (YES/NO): NO